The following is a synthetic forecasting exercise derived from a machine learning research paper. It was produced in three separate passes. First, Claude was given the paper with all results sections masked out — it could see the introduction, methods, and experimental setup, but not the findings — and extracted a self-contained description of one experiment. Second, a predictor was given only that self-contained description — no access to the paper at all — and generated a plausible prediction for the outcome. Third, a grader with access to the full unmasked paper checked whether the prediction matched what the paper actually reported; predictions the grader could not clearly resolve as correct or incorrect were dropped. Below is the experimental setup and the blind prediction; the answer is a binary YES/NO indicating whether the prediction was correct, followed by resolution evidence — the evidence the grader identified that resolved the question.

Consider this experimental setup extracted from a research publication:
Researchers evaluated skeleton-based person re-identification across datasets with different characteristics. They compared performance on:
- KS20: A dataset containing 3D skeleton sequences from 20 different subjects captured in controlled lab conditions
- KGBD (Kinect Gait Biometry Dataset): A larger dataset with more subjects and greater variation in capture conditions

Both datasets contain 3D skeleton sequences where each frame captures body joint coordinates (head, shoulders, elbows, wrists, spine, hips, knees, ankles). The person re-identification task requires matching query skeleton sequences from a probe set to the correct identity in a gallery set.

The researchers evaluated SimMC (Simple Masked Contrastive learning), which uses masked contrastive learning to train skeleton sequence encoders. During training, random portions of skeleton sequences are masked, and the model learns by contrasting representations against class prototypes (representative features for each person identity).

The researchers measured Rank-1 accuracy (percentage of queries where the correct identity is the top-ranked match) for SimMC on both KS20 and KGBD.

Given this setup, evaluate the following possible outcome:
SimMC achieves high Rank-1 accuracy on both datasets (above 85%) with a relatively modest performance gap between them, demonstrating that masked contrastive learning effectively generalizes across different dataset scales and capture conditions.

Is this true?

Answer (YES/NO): NO